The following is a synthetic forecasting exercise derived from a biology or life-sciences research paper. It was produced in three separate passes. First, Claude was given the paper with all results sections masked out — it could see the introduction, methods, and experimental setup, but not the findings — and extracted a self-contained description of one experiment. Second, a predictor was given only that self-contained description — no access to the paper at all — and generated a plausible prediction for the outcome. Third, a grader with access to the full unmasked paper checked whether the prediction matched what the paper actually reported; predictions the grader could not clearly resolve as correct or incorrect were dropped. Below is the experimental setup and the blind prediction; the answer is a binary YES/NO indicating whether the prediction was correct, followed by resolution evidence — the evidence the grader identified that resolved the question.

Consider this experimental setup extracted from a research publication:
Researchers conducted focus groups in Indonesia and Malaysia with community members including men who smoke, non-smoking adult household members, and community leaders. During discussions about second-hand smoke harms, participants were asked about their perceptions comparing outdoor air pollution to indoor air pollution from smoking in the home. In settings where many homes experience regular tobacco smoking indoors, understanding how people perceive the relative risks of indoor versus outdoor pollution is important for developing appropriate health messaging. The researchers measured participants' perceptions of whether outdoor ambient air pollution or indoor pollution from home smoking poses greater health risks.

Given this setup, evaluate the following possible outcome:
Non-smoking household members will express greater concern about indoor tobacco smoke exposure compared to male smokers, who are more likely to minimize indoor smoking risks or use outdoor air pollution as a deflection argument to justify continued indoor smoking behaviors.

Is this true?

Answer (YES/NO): NO